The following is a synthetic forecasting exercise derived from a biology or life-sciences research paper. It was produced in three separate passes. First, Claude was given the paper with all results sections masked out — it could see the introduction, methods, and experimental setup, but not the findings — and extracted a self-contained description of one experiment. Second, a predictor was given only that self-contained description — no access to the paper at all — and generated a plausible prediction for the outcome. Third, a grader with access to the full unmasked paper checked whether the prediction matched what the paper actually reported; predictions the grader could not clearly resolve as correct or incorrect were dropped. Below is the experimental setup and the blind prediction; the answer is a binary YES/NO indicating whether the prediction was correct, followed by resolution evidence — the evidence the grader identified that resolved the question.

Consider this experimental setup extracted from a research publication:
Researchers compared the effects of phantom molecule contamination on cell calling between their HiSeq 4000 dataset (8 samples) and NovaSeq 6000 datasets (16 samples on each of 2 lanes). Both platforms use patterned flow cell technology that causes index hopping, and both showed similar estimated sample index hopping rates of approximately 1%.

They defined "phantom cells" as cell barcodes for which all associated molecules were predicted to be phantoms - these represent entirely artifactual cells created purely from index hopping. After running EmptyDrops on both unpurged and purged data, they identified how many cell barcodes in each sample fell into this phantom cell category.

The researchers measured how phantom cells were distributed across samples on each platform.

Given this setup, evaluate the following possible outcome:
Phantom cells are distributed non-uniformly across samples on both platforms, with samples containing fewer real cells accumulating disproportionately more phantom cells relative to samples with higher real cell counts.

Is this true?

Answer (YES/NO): YES